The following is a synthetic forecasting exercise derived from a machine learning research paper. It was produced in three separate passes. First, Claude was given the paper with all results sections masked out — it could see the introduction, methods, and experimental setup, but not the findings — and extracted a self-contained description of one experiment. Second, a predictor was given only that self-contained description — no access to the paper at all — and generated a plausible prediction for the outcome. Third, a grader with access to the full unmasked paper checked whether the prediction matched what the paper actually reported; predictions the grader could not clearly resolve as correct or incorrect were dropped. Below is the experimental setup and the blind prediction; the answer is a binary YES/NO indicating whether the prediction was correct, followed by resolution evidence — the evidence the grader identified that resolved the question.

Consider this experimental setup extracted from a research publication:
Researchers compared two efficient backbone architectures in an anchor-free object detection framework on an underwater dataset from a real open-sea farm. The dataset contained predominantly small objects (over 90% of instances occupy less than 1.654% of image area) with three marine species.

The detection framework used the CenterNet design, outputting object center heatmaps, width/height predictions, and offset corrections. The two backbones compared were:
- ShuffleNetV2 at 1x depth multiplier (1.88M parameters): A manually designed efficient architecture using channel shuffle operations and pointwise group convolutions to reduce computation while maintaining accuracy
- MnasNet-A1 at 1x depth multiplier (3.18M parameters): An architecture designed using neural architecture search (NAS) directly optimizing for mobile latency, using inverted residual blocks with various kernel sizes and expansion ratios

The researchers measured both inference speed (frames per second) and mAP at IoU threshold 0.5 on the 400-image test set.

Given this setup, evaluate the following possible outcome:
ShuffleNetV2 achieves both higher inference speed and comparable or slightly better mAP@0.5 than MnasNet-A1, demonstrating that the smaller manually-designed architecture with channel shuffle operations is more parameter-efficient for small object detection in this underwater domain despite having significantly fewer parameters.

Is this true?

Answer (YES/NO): YES